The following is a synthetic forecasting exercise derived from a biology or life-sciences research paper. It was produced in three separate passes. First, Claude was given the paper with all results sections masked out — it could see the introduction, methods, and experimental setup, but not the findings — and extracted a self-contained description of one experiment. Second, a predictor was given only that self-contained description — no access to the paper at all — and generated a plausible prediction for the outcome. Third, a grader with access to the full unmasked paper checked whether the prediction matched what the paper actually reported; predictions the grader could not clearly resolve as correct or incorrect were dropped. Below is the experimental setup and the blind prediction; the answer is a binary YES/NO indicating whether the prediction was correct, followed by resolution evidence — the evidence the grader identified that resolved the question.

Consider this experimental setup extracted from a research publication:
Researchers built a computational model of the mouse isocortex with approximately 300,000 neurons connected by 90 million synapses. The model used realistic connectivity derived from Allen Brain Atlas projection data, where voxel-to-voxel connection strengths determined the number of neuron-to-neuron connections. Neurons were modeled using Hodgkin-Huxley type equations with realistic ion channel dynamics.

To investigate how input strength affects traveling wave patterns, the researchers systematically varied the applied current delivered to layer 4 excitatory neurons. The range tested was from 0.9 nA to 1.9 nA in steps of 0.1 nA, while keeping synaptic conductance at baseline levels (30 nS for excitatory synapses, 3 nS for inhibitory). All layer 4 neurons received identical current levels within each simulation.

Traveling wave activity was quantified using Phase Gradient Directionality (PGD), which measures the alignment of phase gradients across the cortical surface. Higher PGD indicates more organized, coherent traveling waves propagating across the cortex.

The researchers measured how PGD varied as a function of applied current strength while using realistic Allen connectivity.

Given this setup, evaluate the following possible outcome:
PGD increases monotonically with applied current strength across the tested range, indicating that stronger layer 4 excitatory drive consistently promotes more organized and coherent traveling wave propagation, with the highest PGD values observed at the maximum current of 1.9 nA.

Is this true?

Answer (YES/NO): NO